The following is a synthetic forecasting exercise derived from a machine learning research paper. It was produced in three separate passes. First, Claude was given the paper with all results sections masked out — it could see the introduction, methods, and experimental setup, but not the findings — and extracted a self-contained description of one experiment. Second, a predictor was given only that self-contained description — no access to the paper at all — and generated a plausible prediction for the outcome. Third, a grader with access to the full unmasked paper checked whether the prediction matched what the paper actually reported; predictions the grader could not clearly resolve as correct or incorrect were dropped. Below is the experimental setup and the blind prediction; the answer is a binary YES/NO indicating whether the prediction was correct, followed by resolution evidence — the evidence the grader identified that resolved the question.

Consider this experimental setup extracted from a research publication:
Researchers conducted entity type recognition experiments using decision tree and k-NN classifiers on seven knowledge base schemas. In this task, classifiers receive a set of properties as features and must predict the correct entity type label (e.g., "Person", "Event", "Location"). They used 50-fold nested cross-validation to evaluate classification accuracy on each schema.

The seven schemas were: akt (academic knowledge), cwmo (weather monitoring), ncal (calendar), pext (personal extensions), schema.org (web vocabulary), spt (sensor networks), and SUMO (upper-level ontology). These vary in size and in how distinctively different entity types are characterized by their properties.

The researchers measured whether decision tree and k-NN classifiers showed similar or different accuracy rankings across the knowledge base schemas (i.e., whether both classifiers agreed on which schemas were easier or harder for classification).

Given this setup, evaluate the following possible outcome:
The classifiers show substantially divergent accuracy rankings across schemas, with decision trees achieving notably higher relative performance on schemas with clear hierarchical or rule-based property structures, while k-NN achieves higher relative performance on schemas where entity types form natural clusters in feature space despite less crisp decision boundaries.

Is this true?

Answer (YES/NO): NO